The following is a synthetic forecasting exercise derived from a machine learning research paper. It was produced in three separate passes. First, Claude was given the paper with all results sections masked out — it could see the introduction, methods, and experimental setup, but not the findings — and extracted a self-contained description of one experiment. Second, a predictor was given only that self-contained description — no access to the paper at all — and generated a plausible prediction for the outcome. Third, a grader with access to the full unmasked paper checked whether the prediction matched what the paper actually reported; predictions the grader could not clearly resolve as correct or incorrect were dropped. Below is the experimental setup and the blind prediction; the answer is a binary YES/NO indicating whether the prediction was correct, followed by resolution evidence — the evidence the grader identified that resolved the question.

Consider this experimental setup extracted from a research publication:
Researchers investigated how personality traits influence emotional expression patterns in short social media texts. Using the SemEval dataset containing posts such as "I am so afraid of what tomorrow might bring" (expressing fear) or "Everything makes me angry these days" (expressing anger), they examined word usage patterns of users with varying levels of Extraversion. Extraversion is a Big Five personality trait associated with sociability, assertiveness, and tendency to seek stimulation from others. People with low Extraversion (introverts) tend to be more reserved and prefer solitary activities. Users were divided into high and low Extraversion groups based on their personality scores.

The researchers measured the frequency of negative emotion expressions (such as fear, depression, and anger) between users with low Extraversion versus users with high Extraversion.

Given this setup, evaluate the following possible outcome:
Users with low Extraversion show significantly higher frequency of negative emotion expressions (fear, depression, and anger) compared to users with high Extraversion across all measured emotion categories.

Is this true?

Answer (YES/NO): YES